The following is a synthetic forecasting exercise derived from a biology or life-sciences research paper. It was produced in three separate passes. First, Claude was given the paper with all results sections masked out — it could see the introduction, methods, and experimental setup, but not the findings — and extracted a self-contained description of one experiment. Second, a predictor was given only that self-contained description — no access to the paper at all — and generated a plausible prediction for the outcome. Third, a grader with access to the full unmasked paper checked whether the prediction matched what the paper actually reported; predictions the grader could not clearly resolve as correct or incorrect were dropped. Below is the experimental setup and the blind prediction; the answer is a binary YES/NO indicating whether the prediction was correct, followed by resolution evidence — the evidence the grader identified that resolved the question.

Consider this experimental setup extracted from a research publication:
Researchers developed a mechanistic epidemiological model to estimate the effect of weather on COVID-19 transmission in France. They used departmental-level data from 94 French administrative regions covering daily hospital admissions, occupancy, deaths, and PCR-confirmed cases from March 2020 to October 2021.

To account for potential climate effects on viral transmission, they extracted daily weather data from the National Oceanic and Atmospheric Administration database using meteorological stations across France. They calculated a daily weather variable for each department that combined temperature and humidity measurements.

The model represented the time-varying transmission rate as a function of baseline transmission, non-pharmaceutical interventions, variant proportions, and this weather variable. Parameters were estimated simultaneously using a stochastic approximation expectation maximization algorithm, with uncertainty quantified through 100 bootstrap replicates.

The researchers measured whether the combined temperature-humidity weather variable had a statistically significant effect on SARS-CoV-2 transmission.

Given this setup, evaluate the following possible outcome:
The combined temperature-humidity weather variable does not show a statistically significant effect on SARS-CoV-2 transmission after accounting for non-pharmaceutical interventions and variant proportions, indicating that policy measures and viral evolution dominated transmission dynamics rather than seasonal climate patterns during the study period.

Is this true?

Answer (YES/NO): NO